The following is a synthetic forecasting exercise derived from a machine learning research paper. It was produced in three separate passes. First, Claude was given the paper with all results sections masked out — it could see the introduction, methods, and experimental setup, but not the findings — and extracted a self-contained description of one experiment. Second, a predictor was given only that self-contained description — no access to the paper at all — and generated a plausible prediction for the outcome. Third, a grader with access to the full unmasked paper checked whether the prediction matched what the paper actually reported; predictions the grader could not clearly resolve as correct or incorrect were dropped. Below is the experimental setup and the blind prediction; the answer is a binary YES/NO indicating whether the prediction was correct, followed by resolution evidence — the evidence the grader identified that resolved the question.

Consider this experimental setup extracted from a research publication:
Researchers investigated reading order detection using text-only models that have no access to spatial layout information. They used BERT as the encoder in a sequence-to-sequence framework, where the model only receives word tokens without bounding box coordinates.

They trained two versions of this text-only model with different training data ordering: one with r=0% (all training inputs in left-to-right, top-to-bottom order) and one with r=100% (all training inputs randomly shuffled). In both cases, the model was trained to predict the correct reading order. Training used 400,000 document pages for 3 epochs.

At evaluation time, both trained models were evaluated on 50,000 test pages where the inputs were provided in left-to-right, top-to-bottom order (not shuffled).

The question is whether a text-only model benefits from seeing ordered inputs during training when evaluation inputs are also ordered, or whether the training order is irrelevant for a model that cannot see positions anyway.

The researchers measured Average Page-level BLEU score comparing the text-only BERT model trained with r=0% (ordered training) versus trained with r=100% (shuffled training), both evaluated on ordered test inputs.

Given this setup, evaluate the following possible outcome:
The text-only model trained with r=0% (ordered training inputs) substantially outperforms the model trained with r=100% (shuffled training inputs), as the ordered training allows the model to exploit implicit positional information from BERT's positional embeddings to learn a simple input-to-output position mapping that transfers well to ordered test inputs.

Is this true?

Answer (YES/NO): YES